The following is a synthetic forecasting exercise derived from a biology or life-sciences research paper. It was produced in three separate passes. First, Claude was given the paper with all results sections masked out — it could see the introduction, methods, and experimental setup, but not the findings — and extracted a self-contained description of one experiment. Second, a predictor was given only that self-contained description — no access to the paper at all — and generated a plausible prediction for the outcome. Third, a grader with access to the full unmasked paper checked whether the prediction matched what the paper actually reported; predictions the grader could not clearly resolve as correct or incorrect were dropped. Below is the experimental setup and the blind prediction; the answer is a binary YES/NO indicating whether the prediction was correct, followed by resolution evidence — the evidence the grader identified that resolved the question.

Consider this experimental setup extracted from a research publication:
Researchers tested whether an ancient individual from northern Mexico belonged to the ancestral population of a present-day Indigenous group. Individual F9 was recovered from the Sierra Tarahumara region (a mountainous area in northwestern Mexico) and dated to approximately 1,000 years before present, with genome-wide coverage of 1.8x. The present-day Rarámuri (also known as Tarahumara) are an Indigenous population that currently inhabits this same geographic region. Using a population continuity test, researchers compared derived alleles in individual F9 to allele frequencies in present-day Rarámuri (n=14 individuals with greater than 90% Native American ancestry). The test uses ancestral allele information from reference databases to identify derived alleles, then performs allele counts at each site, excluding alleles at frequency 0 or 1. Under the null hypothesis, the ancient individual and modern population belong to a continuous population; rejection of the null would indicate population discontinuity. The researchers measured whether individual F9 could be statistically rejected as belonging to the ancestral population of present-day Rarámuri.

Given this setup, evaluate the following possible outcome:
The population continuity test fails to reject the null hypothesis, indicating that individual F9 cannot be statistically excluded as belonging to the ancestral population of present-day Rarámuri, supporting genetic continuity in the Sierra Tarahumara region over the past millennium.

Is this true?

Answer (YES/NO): NO